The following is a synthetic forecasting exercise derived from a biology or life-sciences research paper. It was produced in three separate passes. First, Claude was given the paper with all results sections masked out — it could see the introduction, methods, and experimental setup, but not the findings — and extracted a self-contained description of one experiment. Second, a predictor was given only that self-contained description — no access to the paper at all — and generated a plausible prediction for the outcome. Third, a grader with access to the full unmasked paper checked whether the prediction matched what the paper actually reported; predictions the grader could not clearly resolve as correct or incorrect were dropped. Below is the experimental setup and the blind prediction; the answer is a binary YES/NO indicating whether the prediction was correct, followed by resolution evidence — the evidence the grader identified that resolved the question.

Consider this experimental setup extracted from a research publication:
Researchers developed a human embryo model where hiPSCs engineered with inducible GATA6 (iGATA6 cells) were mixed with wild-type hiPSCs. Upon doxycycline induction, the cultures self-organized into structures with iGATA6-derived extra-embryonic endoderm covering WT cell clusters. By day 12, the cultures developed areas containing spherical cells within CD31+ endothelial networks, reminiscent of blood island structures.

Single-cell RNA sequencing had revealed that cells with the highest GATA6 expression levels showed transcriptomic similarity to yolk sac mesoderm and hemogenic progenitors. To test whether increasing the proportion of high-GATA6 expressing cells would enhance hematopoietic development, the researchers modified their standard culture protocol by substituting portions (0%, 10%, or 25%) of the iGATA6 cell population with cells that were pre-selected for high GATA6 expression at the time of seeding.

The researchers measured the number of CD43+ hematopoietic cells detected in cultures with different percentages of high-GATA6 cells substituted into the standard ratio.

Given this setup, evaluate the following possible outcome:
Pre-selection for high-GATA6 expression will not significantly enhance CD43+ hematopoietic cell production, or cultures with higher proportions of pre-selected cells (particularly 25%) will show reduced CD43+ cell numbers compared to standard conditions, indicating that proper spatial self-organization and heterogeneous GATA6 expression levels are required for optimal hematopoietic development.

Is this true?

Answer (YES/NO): NO